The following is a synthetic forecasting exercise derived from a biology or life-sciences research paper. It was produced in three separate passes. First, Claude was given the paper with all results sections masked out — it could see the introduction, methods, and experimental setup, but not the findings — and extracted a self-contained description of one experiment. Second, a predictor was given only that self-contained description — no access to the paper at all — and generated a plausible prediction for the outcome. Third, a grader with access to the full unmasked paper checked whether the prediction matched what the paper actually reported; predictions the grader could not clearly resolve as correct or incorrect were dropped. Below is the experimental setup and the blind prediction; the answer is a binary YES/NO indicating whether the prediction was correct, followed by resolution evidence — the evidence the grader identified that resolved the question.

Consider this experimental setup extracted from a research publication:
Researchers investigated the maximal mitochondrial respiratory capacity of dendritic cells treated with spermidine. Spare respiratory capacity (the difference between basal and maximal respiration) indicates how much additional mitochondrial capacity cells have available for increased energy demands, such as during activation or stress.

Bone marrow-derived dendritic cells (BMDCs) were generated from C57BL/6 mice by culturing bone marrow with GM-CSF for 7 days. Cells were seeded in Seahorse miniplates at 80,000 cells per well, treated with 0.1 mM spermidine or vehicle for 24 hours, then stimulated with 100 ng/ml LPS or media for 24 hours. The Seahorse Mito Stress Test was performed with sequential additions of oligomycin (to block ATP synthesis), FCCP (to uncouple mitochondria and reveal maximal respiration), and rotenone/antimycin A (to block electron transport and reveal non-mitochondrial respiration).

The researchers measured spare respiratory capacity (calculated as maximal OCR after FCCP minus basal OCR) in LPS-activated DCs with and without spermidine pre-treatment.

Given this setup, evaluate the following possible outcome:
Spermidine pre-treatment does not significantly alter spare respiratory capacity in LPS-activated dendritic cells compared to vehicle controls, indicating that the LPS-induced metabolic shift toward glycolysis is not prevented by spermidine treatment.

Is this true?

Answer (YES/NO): NO